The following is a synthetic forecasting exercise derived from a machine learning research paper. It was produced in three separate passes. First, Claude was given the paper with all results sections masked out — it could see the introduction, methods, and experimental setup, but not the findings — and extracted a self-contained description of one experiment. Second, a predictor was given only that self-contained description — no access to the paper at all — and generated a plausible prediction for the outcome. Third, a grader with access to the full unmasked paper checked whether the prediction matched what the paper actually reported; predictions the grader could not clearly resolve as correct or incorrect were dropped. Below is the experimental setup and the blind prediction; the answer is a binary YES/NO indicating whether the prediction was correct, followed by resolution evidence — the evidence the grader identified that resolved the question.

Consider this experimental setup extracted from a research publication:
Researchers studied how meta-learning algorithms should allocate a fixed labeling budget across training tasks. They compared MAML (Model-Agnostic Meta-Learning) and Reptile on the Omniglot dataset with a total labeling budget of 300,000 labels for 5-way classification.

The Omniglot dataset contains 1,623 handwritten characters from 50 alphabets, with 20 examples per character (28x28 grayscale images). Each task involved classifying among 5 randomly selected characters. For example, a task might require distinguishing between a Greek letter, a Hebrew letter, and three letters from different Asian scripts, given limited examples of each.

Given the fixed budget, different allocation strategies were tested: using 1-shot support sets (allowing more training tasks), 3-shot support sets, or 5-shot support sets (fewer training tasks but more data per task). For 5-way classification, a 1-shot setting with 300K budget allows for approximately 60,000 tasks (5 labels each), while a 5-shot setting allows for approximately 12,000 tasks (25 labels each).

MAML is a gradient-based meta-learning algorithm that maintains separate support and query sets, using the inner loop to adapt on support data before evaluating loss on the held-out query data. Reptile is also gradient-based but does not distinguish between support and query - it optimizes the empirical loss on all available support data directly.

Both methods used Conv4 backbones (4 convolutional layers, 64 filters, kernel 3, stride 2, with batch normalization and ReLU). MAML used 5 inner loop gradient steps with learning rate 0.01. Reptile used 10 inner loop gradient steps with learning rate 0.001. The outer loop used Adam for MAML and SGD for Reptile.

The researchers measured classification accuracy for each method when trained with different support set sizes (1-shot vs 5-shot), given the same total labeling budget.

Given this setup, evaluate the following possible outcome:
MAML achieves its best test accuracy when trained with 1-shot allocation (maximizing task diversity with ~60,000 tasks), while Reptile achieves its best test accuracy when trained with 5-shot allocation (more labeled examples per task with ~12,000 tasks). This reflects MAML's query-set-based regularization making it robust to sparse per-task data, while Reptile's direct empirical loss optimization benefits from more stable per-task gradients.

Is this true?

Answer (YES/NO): YES